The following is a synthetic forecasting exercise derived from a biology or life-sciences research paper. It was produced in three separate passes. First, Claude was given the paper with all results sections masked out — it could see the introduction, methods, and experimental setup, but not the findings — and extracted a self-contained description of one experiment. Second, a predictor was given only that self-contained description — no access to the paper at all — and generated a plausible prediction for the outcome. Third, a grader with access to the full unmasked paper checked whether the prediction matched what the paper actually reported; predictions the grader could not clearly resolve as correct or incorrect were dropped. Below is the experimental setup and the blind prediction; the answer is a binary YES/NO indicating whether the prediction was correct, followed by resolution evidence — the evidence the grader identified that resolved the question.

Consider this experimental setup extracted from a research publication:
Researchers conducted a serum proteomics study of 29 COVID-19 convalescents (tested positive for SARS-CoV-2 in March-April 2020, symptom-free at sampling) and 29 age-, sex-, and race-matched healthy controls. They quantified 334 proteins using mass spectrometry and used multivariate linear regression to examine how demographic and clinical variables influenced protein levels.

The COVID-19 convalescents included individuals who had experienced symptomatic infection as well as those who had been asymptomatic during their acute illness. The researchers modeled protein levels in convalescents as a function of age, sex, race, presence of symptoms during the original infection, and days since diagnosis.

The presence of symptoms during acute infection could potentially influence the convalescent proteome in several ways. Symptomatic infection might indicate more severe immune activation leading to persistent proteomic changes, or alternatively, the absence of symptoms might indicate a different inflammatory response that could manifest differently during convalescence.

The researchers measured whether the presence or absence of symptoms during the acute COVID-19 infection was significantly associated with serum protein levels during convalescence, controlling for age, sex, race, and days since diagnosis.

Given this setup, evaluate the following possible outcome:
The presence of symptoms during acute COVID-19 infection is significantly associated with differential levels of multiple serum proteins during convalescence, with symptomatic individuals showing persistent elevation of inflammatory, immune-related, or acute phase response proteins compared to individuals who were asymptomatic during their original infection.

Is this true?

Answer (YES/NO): NO